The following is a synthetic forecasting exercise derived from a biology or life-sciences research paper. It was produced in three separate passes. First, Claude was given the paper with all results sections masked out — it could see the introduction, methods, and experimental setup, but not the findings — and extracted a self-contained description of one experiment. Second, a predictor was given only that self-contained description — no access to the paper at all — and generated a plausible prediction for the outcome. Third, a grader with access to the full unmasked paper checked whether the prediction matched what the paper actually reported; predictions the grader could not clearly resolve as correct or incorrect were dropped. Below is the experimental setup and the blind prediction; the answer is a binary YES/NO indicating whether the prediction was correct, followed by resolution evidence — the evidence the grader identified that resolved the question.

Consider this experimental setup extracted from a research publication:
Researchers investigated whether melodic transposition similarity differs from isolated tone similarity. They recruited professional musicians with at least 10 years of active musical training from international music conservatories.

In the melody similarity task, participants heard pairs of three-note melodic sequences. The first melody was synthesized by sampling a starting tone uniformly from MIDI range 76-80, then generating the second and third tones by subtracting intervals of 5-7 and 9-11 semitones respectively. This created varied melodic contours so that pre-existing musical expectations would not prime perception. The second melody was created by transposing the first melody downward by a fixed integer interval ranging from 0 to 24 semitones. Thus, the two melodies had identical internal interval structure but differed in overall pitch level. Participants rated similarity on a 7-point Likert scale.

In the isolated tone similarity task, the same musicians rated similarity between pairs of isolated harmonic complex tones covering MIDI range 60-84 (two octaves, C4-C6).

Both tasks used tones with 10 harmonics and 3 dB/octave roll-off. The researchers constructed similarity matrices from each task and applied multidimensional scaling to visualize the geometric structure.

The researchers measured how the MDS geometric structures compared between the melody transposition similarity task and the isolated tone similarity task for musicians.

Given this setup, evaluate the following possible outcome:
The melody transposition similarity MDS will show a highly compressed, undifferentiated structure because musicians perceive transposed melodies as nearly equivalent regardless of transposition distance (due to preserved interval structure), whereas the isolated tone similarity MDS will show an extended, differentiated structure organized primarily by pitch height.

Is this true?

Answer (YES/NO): NO